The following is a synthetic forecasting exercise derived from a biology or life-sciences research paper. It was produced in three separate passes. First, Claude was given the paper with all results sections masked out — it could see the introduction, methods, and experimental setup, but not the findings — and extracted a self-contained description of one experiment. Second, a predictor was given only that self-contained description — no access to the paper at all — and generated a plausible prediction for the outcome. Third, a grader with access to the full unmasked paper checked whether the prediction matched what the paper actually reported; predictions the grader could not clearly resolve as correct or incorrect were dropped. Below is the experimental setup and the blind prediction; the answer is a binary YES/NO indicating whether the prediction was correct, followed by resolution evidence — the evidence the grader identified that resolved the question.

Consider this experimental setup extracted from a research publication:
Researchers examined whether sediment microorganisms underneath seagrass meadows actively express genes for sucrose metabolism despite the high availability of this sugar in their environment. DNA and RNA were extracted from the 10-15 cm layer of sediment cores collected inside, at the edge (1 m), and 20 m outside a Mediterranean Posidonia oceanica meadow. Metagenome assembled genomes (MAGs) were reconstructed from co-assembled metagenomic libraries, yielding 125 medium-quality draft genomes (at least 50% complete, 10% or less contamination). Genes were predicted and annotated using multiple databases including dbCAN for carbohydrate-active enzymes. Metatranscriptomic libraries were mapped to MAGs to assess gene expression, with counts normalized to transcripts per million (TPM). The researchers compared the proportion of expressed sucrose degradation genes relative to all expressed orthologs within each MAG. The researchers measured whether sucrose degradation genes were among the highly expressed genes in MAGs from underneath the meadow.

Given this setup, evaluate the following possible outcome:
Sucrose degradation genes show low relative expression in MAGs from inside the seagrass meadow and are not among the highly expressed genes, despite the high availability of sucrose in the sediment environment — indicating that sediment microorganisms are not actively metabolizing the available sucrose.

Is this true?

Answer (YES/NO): YES